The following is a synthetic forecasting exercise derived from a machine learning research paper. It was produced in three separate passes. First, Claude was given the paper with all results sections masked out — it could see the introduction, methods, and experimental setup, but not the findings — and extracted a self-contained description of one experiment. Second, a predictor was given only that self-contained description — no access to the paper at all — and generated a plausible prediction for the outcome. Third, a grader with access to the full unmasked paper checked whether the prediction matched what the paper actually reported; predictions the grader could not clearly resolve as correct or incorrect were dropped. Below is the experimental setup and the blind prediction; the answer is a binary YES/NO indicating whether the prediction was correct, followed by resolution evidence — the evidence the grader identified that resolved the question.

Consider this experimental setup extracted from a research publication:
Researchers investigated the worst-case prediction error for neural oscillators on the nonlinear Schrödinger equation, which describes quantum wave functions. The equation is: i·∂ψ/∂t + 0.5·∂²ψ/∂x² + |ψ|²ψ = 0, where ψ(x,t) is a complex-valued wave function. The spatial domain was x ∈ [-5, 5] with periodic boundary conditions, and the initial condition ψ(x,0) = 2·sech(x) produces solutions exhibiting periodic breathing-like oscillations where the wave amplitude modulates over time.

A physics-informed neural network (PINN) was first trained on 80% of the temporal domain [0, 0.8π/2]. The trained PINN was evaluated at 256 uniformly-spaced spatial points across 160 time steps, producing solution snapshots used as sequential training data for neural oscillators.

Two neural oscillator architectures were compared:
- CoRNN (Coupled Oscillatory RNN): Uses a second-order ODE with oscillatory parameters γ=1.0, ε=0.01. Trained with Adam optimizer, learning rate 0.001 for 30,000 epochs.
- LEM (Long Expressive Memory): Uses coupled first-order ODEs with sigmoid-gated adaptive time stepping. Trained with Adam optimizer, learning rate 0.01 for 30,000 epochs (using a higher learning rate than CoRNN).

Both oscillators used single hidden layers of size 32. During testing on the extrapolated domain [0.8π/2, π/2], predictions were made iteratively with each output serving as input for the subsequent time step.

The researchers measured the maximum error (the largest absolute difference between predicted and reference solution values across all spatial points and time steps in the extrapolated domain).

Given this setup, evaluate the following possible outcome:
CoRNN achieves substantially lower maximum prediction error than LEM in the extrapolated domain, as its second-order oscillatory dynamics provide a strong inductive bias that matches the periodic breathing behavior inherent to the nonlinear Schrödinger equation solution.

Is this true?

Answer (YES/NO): NO